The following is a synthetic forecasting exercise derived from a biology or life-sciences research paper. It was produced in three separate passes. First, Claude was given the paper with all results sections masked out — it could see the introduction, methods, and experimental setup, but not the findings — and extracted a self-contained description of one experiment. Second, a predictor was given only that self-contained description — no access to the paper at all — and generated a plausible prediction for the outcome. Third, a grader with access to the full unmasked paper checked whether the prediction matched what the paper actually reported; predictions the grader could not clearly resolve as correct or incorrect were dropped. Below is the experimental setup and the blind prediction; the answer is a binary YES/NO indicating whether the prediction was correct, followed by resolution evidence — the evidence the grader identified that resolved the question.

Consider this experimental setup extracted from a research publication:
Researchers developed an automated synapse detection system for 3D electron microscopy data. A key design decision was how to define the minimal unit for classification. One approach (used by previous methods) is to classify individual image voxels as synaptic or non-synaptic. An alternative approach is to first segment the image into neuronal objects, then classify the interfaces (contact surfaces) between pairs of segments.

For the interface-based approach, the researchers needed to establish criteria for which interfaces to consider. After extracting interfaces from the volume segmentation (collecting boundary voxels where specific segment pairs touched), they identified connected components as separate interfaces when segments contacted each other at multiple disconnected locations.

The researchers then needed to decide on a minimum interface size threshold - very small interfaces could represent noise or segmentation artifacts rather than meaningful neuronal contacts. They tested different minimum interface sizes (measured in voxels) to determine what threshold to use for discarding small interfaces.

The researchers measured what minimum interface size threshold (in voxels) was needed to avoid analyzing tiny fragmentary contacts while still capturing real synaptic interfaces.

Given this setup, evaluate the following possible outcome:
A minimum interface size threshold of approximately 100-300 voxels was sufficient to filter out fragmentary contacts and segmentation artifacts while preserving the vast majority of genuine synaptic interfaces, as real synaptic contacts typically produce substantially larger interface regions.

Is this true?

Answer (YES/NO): YES